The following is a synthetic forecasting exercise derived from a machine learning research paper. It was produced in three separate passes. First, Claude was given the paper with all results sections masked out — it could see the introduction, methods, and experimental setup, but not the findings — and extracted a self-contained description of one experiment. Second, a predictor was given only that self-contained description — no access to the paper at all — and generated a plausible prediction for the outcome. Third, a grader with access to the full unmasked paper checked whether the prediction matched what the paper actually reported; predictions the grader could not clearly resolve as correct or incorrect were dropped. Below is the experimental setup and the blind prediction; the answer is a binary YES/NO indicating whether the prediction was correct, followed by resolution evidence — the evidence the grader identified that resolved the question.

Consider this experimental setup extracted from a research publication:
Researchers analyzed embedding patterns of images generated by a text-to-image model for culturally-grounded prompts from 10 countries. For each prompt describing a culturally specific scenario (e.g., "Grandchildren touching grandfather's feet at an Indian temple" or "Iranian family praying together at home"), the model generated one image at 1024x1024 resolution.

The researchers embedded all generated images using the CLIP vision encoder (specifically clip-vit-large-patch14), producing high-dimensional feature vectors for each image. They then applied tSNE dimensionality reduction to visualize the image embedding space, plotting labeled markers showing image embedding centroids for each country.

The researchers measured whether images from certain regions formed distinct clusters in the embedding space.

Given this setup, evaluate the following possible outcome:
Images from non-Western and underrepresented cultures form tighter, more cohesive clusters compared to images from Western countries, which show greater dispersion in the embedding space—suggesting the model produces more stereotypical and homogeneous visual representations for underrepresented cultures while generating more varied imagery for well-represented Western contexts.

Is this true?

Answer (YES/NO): NO